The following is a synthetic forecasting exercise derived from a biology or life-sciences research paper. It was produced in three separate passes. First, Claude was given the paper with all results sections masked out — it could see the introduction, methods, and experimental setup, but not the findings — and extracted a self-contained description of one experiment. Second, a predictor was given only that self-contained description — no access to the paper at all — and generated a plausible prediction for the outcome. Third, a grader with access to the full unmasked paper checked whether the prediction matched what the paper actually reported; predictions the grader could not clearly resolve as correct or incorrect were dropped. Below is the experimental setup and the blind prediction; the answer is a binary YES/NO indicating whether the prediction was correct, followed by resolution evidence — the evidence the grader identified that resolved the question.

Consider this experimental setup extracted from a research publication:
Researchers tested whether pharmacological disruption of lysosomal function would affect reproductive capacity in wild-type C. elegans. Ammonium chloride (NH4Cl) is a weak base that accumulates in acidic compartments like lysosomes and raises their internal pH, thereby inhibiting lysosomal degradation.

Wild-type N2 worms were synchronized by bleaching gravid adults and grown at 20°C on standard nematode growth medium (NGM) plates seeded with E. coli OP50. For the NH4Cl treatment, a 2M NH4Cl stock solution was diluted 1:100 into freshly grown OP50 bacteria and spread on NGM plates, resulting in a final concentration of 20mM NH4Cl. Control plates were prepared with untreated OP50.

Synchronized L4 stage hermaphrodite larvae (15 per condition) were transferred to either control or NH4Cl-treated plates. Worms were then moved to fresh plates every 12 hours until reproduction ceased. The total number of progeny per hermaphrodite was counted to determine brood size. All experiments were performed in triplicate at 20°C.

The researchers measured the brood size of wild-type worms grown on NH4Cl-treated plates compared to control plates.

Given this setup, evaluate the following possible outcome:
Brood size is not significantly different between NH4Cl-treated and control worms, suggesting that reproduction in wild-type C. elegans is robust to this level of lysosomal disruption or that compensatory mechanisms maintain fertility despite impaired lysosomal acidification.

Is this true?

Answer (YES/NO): NO